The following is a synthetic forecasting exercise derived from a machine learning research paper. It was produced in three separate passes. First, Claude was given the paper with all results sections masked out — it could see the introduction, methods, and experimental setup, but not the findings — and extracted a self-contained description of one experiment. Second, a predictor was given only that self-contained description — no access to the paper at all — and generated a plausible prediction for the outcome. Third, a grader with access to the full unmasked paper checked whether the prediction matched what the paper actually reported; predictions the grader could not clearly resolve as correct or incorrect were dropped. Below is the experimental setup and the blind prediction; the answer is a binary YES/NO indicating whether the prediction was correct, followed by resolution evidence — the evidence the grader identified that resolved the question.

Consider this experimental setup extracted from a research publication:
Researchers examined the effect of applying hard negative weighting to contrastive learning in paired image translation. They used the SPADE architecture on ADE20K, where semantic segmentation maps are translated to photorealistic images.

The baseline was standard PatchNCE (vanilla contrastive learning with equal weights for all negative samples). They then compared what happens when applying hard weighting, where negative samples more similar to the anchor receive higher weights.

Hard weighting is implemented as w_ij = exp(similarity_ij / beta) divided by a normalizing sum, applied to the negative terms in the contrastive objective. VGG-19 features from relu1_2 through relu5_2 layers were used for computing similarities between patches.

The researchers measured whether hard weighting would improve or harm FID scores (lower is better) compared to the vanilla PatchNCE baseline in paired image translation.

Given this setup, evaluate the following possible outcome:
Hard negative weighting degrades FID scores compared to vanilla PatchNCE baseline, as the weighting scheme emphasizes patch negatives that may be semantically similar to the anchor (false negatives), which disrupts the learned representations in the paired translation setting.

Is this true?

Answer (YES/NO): YES